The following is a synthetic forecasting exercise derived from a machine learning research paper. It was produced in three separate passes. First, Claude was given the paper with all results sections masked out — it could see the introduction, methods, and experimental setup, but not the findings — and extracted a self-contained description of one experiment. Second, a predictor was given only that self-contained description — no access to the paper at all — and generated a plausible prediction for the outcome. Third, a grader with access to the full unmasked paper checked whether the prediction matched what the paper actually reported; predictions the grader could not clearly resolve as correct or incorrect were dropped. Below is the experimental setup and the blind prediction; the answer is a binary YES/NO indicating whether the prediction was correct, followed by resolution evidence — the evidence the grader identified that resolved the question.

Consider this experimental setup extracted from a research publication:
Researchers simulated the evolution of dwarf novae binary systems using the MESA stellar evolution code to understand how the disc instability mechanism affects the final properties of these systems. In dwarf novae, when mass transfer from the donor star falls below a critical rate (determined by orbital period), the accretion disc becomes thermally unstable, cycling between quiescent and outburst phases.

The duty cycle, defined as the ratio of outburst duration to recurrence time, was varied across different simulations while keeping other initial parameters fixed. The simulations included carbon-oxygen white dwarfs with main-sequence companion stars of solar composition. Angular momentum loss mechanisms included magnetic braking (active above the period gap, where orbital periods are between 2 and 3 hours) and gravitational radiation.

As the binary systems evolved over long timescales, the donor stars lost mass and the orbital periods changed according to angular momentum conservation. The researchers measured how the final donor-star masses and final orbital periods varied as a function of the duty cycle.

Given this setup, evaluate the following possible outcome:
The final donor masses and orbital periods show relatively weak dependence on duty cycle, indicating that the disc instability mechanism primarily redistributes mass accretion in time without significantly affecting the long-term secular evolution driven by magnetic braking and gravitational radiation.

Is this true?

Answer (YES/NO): YES